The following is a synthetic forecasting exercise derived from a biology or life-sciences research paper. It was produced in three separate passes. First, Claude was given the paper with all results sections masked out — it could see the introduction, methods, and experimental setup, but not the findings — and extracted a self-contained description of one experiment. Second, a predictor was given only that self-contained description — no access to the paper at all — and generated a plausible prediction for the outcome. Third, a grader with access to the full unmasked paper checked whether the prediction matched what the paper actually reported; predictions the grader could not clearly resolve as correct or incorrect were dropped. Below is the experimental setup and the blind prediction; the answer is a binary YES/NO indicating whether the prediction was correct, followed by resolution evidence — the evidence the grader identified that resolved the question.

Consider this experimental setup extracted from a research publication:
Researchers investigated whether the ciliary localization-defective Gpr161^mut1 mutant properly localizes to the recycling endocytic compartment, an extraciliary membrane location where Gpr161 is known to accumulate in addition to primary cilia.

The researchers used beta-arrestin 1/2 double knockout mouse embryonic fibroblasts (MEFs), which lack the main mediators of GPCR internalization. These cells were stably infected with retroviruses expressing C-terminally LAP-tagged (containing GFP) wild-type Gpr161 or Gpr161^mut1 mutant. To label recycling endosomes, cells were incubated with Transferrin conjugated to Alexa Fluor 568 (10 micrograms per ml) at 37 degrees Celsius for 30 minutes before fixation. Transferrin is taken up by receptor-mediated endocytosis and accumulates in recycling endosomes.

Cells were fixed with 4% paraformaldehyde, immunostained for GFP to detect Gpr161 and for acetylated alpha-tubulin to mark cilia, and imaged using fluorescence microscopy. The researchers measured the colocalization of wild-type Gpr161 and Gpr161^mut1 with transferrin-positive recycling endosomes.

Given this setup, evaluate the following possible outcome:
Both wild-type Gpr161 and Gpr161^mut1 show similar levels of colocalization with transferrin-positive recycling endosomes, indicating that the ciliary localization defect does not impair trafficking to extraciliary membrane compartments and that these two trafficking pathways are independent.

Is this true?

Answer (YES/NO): YES